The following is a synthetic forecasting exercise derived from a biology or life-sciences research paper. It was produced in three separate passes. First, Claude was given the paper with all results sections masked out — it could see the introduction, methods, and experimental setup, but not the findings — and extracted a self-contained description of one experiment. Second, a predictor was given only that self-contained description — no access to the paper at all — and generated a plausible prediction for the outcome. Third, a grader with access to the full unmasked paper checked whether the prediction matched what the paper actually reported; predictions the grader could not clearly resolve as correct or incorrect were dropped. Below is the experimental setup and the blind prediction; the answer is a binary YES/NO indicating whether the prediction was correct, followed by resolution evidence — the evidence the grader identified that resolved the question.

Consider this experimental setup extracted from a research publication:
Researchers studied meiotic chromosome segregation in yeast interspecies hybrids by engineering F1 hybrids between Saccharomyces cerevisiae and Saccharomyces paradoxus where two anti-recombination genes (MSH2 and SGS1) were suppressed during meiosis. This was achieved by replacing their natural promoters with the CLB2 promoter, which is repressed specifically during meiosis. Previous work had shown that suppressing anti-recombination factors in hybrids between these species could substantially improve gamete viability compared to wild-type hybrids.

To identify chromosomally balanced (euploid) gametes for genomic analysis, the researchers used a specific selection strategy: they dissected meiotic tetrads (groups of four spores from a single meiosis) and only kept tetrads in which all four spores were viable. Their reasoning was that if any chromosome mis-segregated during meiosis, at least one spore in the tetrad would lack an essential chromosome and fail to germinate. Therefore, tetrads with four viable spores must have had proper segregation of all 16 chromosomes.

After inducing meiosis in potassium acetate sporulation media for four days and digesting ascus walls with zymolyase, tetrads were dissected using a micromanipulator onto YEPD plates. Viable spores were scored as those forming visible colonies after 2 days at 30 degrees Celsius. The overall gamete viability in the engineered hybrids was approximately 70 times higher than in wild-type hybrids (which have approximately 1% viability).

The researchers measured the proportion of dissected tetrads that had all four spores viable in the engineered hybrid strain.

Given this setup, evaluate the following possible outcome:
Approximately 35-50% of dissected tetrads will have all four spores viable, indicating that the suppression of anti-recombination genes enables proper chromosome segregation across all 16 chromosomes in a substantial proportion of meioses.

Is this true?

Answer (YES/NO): NO